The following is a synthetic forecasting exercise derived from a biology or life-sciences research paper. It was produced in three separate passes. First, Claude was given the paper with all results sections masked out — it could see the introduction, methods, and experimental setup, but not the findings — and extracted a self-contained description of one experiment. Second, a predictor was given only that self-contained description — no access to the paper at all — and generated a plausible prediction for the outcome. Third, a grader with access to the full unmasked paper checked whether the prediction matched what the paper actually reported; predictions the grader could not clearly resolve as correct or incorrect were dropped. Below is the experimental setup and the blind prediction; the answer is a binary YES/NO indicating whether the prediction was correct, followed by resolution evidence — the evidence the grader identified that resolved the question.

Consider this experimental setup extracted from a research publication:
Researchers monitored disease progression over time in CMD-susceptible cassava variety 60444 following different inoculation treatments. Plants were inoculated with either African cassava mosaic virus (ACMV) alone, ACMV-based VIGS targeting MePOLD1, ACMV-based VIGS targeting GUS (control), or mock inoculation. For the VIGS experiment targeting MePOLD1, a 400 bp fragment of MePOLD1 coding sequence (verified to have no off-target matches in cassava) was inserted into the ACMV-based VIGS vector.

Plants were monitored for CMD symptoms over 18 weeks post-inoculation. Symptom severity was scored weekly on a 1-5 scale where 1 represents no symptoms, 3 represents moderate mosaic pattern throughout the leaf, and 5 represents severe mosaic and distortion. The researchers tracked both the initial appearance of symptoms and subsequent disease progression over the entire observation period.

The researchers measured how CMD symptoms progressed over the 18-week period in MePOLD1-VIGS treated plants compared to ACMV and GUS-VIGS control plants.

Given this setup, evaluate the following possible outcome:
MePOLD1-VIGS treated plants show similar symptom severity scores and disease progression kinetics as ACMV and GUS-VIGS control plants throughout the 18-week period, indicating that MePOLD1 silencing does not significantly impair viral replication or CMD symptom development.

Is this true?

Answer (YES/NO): NO